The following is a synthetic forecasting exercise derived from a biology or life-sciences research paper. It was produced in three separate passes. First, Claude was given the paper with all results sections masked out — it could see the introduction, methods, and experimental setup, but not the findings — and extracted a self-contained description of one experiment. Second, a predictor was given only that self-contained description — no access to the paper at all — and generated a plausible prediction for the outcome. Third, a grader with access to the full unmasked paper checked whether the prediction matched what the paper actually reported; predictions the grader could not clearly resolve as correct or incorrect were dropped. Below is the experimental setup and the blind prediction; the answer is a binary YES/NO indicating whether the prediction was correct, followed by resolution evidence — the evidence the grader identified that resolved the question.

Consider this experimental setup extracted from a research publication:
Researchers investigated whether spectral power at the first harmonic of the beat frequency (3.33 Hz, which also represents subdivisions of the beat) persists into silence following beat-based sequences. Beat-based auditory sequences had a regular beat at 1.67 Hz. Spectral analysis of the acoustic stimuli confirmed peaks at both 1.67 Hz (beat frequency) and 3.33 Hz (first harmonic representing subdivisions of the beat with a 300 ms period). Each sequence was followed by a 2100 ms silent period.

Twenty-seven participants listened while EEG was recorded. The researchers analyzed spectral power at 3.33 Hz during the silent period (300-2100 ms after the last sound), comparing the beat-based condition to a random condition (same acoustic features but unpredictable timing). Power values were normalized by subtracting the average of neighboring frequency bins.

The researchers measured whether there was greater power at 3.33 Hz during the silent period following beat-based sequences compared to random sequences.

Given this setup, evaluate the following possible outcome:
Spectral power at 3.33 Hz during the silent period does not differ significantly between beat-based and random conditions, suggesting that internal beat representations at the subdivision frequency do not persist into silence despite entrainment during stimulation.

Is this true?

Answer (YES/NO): YES